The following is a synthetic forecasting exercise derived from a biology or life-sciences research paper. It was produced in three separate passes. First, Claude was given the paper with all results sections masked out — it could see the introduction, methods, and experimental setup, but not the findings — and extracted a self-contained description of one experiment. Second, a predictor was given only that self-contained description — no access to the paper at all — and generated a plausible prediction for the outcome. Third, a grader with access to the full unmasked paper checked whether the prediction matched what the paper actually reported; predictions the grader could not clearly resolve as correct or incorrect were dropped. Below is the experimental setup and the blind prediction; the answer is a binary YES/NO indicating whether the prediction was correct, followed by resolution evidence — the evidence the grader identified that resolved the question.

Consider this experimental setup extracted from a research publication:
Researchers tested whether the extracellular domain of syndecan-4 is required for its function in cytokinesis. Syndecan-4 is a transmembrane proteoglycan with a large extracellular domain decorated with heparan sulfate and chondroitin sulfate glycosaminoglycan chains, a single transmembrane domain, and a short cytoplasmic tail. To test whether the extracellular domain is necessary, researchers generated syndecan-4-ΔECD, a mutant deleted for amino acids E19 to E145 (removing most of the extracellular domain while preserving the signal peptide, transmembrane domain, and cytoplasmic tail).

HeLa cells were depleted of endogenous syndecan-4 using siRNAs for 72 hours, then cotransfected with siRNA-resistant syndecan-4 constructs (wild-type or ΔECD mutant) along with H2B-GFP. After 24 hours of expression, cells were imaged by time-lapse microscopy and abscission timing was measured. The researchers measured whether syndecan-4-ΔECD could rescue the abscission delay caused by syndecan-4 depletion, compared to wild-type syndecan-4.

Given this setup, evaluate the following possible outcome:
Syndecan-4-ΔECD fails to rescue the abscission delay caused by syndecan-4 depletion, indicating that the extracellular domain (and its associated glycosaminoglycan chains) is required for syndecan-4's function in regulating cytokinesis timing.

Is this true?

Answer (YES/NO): NO